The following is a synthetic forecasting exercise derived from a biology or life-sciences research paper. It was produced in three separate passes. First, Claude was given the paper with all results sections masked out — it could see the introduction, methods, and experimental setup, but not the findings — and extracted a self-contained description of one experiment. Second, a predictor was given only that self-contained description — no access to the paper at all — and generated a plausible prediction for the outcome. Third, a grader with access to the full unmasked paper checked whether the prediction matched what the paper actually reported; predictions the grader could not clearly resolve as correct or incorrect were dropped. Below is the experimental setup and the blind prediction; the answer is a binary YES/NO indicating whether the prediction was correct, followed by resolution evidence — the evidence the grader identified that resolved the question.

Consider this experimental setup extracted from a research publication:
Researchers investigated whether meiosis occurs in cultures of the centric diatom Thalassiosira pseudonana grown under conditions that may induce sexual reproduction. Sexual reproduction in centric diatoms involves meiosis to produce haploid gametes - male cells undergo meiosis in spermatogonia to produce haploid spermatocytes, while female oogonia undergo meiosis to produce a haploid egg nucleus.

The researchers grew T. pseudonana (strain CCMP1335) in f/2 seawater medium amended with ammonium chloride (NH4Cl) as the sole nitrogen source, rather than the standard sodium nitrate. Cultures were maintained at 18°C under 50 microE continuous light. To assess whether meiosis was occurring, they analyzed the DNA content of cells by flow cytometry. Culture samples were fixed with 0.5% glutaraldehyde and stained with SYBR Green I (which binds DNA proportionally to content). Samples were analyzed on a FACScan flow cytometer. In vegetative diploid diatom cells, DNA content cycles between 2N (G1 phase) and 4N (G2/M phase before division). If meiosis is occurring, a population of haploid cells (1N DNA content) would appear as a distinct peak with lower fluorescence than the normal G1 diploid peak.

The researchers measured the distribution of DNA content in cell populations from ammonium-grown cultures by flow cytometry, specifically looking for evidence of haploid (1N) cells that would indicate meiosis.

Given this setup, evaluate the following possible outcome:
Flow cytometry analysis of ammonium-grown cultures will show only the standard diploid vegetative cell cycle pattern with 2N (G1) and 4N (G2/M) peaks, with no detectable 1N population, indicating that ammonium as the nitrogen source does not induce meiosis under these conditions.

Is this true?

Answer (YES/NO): NO